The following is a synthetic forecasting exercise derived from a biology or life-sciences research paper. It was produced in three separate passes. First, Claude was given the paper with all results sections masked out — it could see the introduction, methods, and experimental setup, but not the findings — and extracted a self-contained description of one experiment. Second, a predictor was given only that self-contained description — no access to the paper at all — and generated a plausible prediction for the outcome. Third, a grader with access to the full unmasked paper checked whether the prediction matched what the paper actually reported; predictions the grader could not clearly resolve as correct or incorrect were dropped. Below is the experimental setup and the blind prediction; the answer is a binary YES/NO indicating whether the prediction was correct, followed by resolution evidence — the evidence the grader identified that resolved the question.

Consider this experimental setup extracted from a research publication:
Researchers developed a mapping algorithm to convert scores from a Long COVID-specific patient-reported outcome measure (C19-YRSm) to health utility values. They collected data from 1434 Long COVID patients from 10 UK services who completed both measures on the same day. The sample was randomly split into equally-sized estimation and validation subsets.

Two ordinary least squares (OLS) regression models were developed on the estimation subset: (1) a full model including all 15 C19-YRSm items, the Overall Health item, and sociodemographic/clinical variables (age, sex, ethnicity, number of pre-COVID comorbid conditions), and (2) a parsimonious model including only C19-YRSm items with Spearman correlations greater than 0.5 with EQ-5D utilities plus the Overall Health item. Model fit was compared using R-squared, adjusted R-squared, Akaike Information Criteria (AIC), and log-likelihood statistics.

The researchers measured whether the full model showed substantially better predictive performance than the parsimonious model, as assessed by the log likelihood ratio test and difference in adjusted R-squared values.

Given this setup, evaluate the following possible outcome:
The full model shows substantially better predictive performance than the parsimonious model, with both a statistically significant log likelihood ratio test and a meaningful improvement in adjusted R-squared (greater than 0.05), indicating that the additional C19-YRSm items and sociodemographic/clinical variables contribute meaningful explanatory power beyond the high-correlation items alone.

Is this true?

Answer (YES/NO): NO